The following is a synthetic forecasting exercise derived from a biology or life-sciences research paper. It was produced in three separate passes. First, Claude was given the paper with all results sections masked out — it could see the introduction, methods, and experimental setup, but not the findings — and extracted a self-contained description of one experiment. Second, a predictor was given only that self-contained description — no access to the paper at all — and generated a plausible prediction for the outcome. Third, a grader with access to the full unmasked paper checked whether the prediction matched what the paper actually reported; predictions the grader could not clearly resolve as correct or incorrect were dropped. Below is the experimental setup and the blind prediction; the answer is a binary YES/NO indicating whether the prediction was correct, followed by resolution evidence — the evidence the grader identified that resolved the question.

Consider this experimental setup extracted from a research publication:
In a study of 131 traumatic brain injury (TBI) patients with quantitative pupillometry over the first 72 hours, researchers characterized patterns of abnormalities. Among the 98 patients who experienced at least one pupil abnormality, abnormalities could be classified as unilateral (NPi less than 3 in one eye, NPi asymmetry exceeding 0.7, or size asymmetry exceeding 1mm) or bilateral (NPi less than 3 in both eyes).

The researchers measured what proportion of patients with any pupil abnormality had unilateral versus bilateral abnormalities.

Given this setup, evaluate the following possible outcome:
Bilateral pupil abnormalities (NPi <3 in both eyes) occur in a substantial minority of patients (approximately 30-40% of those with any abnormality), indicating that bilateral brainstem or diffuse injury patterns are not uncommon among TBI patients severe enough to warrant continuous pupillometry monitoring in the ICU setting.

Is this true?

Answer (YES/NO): NO